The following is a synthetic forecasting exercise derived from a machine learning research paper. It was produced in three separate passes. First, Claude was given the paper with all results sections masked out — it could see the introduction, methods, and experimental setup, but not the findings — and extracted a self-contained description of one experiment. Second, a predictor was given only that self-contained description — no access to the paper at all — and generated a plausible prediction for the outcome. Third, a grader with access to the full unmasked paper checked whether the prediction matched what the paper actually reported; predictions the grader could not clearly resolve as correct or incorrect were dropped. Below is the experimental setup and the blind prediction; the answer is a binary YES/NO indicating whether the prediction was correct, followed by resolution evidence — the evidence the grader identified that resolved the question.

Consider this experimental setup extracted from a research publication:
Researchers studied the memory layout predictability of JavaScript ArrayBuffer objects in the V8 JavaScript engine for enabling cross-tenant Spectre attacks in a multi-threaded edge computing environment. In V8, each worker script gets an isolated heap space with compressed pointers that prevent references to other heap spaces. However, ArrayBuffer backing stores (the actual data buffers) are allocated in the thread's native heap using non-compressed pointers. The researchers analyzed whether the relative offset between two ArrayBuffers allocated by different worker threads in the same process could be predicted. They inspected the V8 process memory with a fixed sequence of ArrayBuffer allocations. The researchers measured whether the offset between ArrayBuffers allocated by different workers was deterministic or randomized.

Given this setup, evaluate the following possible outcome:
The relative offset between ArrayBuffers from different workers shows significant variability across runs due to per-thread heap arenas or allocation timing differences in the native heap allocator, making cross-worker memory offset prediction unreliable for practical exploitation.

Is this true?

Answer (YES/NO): NO